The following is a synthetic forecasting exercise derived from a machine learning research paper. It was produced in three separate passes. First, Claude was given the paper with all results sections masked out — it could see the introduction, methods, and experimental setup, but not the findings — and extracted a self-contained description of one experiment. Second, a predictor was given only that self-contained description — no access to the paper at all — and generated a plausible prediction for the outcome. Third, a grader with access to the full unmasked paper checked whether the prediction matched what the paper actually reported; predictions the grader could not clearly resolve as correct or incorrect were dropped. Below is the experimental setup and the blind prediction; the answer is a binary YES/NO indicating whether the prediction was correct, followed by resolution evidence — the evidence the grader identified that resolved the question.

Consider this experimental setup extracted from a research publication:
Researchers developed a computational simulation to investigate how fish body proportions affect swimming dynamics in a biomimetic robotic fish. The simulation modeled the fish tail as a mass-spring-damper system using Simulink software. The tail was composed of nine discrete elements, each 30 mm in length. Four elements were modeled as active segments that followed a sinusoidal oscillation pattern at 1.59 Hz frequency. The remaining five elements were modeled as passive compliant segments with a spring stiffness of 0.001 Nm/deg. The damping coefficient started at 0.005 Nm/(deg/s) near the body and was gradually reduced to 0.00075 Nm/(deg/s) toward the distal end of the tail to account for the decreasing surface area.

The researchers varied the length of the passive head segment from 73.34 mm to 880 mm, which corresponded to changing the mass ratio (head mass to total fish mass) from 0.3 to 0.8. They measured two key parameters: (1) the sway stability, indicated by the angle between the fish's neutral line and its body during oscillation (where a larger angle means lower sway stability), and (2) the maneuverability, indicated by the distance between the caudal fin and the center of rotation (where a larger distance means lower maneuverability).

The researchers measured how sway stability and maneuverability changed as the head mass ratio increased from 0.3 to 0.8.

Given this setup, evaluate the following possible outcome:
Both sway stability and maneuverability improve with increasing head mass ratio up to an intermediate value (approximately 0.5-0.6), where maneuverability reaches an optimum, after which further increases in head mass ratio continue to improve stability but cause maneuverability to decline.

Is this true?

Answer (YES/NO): NO